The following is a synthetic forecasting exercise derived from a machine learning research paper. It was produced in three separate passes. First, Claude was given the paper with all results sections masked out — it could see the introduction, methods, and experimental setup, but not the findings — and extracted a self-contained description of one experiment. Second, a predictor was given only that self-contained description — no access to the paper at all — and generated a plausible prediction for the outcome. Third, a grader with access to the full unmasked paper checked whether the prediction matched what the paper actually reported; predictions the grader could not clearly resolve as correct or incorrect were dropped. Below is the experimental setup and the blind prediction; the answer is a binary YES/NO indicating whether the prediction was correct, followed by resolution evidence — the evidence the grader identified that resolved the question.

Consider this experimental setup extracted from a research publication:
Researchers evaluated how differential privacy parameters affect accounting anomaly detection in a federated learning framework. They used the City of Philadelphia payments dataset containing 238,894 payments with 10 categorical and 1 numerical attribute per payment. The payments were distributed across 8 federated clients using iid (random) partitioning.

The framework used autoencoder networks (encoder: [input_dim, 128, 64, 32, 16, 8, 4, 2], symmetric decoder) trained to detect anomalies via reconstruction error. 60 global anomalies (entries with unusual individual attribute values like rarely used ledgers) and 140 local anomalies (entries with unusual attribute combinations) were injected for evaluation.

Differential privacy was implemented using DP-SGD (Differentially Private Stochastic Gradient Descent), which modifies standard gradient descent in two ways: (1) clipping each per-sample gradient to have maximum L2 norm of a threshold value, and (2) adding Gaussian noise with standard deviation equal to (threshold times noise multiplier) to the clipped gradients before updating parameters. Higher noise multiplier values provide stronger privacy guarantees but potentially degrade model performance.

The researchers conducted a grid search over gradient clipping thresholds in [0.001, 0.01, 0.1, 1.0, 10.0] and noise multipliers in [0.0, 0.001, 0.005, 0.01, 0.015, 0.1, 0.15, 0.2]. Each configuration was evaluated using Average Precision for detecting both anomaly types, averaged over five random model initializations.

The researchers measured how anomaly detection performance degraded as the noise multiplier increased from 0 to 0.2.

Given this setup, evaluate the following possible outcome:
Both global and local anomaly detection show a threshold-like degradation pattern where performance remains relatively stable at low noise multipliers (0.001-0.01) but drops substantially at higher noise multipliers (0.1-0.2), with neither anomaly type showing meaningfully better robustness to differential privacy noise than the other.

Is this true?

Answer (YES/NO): NO